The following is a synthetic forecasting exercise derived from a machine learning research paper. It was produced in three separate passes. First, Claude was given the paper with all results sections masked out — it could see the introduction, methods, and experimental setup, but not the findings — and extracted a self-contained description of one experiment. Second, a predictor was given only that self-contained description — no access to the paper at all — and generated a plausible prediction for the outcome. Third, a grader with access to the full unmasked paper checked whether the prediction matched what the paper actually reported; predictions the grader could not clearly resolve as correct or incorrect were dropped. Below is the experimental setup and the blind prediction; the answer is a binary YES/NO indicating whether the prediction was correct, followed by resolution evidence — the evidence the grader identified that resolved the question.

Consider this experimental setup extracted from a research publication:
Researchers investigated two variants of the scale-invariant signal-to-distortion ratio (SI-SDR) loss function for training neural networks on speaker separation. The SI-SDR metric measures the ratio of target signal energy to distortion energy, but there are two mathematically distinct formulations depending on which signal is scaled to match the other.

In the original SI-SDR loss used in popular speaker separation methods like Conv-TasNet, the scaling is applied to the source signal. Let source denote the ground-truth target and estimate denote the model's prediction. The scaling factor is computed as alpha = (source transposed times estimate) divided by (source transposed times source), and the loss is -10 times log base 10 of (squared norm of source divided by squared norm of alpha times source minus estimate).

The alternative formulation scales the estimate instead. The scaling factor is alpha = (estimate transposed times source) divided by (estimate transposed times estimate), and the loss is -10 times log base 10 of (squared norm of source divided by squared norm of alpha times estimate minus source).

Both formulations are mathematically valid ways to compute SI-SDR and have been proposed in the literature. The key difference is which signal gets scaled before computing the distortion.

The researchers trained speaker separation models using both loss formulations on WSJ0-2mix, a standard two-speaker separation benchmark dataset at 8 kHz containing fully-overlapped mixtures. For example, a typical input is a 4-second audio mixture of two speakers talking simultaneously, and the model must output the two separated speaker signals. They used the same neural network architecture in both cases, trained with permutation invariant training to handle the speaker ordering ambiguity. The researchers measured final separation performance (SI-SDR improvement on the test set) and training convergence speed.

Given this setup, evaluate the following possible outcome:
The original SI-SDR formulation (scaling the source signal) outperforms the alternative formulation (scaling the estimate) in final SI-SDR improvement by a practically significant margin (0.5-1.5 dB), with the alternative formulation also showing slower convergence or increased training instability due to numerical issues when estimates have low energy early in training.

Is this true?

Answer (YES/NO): NO